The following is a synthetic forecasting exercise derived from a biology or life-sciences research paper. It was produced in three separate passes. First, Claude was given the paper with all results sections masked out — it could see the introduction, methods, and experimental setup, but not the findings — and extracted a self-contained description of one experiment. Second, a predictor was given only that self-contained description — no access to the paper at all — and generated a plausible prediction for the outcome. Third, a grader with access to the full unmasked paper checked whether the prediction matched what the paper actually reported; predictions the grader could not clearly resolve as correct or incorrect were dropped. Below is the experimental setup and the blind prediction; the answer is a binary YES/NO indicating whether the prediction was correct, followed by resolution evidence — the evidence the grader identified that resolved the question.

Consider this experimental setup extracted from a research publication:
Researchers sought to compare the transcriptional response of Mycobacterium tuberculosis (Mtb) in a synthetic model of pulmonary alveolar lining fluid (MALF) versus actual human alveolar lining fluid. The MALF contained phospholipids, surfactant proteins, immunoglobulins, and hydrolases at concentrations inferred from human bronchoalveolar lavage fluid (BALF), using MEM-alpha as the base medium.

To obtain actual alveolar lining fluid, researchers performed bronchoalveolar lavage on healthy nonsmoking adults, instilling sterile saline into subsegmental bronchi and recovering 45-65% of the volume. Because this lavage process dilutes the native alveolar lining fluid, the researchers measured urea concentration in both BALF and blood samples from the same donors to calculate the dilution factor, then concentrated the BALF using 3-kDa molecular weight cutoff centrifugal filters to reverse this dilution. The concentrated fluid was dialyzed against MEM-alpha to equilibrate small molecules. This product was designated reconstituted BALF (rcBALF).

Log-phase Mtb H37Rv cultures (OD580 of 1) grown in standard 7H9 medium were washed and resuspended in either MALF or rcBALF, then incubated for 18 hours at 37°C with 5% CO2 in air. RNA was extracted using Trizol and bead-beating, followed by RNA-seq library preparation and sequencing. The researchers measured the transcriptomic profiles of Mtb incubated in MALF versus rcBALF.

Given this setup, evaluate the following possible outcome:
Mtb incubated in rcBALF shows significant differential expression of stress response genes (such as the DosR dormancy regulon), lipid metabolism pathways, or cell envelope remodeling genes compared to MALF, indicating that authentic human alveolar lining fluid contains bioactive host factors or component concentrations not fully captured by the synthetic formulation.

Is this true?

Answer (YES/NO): NO